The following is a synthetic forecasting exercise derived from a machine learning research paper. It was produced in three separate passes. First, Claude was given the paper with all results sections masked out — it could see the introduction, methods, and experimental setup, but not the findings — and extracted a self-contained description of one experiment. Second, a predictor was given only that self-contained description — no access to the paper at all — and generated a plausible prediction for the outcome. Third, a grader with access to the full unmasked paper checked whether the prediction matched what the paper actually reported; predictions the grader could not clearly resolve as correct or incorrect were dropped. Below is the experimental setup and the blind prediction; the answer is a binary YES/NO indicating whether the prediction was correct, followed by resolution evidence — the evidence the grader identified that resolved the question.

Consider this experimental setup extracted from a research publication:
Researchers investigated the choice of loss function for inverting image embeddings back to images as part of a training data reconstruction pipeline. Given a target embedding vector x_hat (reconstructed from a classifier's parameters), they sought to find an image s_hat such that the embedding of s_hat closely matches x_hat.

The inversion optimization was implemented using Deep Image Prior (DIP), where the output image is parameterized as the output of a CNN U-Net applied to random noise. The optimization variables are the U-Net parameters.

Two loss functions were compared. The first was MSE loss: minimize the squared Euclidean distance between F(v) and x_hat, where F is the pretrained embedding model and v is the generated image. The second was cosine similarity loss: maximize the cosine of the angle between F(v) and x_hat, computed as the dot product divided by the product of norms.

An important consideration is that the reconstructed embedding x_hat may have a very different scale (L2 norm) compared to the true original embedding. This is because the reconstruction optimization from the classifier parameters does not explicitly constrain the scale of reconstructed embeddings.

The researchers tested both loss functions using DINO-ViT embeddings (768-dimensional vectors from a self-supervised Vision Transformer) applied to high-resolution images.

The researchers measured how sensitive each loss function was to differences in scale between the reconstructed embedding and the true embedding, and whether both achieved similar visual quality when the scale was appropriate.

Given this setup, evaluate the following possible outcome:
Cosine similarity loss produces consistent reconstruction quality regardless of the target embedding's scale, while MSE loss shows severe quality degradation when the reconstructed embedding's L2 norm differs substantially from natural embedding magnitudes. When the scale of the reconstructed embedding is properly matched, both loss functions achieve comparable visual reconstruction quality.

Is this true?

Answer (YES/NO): YES